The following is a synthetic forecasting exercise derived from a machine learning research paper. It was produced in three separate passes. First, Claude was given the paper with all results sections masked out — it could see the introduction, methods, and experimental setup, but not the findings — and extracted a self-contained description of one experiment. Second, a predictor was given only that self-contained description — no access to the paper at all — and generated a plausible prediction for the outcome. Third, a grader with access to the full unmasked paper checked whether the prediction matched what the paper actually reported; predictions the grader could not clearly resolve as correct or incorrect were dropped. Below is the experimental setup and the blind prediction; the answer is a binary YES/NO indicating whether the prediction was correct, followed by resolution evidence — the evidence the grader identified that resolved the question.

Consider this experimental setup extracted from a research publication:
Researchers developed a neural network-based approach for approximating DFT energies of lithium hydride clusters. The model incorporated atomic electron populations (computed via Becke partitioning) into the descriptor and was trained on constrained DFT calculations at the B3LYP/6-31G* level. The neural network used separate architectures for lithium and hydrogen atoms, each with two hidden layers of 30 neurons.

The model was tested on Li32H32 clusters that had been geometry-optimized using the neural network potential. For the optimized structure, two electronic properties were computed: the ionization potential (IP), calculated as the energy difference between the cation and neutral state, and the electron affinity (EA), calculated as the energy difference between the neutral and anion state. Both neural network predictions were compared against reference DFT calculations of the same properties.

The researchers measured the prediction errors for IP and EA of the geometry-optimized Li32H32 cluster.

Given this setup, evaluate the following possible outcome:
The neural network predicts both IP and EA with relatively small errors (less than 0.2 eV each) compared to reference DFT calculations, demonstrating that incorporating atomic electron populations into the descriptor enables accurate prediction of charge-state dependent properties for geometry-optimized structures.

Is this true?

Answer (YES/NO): NO